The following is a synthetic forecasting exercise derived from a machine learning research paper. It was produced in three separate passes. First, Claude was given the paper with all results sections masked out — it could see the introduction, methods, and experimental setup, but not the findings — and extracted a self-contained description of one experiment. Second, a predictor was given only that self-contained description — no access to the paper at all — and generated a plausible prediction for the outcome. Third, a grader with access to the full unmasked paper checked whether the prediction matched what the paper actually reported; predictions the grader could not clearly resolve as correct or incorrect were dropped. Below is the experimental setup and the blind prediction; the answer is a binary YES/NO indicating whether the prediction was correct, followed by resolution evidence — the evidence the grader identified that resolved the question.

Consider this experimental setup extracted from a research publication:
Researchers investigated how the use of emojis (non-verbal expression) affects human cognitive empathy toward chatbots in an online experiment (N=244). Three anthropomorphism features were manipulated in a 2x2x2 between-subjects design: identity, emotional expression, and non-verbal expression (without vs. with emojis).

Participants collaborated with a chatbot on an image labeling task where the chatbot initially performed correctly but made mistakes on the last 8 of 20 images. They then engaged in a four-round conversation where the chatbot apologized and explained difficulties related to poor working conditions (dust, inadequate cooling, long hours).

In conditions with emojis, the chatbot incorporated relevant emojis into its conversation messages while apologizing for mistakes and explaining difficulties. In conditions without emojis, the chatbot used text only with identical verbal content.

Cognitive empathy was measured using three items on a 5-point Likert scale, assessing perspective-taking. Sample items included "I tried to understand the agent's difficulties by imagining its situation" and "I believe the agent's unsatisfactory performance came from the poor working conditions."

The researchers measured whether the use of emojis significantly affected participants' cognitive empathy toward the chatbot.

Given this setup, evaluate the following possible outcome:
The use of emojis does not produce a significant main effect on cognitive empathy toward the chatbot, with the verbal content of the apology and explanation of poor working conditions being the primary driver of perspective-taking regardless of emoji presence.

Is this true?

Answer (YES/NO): YES